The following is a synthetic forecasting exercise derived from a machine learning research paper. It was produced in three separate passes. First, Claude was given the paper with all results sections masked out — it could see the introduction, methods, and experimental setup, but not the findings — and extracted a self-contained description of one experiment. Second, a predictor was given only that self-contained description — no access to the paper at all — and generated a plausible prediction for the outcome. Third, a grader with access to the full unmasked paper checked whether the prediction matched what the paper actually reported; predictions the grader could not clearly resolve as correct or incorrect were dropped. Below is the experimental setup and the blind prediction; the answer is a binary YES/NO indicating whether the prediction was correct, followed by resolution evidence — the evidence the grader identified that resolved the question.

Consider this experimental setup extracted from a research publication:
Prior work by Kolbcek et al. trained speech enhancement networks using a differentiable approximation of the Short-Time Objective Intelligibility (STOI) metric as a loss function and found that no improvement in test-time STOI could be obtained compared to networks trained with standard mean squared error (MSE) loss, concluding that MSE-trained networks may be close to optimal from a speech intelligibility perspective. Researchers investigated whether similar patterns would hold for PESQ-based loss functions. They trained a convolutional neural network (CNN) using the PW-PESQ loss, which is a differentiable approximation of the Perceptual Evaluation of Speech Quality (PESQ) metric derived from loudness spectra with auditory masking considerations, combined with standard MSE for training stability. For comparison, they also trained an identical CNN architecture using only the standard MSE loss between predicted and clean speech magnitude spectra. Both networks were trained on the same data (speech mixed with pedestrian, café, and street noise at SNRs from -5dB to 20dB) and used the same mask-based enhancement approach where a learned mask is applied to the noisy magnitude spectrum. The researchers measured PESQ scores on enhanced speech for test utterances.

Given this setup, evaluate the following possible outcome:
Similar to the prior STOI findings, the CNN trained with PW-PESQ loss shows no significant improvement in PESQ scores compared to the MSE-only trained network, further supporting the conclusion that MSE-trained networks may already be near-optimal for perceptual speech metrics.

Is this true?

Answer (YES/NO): NO